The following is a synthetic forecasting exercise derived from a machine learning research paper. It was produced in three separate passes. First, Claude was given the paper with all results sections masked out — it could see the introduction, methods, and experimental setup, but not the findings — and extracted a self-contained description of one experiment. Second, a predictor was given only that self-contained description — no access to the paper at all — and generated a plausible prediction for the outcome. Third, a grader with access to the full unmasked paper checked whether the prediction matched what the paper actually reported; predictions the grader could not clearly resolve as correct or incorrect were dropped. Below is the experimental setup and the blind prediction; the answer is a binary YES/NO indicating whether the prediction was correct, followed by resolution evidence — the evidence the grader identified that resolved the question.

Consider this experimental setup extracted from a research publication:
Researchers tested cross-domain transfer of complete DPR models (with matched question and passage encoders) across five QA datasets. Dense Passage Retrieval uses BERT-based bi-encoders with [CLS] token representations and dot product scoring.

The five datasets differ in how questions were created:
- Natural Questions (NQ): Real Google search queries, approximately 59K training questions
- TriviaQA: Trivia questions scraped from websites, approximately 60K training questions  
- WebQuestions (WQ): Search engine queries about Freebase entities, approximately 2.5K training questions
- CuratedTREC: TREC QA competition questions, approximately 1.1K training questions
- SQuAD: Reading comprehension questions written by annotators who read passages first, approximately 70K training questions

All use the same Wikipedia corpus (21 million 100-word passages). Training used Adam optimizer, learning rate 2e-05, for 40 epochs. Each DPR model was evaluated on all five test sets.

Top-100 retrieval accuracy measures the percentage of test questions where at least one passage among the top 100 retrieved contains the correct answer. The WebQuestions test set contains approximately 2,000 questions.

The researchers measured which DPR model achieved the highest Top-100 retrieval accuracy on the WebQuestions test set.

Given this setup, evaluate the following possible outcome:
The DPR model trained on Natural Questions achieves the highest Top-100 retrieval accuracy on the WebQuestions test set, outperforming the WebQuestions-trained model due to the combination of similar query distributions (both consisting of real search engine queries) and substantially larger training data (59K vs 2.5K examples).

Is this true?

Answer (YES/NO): NO